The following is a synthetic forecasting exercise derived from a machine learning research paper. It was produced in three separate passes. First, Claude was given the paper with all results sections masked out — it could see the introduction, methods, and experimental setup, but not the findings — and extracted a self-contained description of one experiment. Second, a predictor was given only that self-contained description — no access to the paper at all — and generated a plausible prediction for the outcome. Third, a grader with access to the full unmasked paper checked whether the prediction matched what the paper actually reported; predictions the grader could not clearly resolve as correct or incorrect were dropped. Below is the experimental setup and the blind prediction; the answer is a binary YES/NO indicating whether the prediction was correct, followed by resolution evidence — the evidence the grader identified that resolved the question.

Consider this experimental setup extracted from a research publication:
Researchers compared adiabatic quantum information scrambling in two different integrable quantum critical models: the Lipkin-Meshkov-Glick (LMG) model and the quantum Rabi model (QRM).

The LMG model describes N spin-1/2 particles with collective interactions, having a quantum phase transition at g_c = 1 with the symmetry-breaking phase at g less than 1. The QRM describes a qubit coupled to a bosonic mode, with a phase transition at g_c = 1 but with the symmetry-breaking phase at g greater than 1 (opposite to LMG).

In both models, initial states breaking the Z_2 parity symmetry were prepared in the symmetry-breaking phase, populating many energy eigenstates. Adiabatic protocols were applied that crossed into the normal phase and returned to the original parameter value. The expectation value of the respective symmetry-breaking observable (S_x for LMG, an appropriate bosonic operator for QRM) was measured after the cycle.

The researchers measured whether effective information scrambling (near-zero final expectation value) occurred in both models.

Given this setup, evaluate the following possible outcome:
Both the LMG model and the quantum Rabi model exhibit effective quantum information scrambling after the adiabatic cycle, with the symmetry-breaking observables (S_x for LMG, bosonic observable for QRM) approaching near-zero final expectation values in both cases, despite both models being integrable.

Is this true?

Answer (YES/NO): YES